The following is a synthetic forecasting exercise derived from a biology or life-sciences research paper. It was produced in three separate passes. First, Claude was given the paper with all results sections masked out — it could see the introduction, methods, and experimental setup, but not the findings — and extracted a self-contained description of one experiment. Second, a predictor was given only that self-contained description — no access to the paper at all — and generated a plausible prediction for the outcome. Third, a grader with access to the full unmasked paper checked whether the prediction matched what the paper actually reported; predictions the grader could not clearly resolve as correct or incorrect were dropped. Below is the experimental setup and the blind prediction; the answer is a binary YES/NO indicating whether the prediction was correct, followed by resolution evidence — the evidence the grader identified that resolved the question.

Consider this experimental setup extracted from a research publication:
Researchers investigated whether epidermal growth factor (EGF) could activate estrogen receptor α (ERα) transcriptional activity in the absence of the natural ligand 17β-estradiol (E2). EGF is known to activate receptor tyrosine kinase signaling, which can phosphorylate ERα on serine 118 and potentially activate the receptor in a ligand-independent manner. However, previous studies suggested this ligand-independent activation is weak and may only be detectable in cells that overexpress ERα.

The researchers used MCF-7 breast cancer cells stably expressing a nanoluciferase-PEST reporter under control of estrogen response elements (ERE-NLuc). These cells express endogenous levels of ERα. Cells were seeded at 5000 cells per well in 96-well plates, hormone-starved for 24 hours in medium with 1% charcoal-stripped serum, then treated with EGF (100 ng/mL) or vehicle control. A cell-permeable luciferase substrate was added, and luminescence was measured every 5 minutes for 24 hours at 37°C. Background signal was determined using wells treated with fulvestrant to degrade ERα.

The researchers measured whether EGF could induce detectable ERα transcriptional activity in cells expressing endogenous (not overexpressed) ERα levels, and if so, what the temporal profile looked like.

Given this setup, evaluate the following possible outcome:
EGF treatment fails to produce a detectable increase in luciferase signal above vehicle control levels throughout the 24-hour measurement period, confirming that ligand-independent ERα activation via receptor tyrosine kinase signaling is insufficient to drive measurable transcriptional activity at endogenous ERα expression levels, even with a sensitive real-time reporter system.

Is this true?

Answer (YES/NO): NO